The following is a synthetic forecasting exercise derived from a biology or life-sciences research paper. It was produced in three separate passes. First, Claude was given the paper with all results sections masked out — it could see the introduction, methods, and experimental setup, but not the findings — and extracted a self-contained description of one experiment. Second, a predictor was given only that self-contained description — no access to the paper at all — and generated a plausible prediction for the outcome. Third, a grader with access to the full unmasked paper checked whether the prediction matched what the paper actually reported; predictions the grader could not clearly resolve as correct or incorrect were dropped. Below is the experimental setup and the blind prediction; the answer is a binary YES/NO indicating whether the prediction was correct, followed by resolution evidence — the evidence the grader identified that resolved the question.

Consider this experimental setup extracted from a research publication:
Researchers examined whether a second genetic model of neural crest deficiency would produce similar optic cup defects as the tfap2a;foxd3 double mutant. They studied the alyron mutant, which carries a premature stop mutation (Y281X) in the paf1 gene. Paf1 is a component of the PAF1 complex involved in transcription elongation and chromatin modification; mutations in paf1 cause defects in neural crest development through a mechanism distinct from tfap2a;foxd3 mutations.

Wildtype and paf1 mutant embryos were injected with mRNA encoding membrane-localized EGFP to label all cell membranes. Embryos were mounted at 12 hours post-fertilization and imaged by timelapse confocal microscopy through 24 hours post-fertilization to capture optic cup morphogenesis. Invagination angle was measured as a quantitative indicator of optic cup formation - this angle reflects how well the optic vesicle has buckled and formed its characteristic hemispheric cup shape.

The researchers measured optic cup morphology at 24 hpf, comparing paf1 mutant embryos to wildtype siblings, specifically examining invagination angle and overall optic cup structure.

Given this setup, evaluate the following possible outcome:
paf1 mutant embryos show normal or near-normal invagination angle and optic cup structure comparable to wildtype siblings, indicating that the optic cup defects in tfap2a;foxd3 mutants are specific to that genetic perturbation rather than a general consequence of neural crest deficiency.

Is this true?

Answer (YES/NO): NO